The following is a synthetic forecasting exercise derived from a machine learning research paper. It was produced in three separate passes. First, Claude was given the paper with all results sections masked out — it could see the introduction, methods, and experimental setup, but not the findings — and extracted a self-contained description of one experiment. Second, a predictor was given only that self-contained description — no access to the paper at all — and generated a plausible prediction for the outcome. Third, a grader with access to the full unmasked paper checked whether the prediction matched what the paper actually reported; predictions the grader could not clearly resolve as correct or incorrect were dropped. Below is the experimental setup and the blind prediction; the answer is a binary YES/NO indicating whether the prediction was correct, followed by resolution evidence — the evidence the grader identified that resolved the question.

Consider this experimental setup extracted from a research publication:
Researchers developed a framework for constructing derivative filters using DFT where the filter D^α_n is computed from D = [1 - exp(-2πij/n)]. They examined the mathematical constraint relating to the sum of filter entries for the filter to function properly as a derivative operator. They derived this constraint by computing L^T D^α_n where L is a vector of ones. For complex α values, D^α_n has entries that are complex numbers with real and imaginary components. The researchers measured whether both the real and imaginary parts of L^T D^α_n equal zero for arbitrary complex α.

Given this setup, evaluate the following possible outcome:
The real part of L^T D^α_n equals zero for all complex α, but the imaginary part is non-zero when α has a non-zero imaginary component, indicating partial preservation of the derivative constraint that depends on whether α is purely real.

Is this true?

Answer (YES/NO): NO